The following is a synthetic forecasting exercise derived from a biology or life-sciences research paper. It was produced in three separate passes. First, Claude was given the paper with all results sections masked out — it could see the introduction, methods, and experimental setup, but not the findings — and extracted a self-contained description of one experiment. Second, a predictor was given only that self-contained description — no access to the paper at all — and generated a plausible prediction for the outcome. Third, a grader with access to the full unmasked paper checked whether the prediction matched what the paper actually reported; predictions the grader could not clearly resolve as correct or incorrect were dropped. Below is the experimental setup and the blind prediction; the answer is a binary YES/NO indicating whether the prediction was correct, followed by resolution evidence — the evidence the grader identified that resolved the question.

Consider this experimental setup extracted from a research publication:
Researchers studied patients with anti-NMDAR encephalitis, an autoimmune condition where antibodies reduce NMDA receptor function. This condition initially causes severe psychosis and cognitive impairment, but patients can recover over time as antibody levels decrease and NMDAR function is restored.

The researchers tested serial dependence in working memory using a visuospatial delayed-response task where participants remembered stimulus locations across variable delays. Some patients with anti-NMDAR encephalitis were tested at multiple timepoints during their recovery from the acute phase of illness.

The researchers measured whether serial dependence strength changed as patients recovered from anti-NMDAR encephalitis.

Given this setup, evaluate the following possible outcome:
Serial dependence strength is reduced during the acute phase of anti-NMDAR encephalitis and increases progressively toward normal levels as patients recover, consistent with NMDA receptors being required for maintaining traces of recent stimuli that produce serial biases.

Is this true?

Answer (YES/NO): YES